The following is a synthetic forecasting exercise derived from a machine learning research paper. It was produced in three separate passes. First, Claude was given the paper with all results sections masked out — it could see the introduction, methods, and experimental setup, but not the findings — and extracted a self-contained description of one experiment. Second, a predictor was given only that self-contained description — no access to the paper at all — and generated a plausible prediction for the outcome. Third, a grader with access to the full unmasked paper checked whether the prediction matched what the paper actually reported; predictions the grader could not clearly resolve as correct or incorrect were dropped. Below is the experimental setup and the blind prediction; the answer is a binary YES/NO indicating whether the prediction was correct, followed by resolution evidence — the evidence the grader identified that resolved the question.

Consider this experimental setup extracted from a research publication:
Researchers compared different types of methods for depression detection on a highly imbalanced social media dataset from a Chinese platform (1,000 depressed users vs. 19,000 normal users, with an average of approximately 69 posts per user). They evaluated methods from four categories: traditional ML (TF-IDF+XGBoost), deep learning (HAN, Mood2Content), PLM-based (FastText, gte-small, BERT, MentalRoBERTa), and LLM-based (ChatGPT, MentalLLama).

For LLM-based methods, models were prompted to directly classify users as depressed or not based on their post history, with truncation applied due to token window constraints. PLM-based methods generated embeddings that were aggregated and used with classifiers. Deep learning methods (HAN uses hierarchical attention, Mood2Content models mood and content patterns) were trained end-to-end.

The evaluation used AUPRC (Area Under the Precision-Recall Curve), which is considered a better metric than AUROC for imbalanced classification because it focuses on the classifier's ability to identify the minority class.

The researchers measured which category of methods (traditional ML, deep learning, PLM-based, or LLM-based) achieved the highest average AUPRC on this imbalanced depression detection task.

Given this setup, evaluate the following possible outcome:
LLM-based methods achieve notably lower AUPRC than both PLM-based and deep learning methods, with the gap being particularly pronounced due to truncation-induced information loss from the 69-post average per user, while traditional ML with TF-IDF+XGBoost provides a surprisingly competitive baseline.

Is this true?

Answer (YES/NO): NO